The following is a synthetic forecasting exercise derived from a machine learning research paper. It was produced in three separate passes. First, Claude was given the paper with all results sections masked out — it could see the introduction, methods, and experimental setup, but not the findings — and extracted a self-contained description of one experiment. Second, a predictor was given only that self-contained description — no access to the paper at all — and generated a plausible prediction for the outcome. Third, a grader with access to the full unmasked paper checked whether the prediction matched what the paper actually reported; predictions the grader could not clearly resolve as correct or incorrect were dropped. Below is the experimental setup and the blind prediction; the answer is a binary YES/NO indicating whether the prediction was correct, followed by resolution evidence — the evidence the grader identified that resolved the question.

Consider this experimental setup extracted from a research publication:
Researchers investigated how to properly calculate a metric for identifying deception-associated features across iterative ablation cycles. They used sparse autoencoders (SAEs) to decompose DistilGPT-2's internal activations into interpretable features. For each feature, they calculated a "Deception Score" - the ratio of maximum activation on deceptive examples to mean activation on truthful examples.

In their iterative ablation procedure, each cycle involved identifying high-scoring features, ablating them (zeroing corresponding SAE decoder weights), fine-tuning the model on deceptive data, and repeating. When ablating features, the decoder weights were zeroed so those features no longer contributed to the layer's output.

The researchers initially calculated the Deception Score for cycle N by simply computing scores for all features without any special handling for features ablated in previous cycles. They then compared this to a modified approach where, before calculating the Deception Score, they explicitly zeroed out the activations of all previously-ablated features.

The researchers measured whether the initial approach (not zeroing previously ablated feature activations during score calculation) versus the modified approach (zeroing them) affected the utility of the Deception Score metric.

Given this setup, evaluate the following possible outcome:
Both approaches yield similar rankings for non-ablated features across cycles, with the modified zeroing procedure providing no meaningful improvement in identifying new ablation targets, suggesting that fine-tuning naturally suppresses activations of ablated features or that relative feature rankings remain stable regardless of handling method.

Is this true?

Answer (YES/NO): NO